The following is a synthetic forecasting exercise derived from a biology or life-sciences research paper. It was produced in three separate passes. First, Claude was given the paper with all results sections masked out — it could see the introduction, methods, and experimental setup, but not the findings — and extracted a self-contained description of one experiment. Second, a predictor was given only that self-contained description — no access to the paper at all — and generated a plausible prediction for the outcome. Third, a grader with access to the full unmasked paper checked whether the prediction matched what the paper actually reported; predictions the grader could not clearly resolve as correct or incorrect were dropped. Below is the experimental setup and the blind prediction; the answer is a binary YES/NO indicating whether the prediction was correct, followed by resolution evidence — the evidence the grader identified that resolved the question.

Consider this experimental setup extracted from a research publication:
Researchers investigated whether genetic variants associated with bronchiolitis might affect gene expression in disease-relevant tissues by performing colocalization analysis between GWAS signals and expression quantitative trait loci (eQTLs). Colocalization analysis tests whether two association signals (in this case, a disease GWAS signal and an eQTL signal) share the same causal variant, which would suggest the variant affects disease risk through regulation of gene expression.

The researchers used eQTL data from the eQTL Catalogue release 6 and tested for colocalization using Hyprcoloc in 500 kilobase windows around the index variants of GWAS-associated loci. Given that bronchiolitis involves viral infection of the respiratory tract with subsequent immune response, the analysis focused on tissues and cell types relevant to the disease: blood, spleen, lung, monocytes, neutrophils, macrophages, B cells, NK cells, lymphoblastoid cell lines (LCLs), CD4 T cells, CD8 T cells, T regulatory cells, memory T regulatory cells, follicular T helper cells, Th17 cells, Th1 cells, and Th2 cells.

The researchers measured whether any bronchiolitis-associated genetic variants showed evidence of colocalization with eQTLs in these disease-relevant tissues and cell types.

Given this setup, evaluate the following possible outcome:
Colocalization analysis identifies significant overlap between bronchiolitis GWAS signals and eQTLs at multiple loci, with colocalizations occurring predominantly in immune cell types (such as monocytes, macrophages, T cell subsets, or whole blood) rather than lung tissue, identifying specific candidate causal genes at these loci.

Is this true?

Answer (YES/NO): NO